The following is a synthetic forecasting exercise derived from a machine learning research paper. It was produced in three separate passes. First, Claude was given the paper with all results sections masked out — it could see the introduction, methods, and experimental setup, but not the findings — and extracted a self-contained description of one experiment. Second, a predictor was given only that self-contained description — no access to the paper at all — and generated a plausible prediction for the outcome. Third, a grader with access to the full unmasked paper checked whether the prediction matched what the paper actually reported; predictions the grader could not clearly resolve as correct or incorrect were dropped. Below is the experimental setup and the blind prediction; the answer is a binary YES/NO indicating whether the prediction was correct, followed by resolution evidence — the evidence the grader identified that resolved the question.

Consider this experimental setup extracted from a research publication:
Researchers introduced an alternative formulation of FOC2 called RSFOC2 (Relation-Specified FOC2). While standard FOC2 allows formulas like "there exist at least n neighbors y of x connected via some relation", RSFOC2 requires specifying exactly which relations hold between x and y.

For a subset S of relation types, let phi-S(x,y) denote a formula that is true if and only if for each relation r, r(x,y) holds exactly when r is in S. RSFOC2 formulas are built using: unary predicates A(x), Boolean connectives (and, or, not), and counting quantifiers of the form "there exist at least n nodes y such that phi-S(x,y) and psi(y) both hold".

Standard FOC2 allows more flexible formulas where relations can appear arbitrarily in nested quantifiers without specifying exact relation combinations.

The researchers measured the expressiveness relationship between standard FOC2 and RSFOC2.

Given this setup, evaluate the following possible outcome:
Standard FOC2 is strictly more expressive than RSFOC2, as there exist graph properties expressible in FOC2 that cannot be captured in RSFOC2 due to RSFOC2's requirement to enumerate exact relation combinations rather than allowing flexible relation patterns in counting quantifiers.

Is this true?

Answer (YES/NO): NO